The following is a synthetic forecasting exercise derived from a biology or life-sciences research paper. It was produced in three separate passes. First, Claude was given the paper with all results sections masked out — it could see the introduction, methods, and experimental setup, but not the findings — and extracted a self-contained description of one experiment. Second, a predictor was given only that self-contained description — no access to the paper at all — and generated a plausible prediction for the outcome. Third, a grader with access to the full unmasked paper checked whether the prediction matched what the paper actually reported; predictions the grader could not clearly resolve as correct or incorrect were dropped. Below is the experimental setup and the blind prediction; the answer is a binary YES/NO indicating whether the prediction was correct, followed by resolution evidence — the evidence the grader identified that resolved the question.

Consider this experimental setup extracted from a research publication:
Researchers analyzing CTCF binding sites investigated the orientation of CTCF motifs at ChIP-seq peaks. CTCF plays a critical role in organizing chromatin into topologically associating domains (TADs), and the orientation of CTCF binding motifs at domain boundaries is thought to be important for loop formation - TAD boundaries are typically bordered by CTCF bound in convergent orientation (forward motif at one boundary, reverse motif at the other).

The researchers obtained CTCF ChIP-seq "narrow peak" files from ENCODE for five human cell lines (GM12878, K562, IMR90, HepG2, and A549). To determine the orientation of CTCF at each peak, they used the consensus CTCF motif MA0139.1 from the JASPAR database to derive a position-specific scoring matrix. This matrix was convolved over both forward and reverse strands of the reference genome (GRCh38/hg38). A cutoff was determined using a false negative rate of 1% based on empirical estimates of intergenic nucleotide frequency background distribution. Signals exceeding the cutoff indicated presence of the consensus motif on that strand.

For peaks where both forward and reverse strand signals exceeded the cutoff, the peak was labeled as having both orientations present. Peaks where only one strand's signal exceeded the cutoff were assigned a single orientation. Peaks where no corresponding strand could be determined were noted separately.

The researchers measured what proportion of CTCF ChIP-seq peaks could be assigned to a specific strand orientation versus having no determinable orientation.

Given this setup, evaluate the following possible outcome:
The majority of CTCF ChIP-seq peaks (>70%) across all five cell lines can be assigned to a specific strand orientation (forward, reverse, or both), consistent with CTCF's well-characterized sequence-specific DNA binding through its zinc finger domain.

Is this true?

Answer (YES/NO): YES